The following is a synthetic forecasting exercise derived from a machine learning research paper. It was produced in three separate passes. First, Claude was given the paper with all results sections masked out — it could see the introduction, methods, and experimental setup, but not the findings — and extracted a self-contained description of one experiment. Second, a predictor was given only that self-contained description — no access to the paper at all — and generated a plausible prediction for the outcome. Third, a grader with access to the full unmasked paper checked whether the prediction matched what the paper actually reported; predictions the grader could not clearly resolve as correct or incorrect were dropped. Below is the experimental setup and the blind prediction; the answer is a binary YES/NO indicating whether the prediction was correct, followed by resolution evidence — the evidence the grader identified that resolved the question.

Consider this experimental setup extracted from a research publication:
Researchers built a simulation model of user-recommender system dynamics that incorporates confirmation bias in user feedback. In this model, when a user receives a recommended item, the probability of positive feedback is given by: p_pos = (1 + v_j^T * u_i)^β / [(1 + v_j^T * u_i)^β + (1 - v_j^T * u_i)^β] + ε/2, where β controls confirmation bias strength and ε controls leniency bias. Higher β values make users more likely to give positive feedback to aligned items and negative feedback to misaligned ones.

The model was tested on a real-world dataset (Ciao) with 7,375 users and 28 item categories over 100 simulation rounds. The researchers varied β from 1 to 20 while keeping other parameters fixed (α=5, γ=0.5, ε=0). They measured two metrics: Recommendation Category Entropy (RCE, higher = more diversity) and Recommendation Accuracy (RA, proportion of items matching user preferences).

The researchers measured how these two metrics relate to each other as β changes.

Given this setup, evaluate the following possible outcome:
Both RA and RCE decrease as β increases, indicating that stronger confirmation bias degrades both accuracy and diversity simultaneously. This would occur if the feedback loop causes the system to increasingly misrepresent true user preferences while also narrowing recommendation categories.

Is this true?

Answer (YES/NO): NO